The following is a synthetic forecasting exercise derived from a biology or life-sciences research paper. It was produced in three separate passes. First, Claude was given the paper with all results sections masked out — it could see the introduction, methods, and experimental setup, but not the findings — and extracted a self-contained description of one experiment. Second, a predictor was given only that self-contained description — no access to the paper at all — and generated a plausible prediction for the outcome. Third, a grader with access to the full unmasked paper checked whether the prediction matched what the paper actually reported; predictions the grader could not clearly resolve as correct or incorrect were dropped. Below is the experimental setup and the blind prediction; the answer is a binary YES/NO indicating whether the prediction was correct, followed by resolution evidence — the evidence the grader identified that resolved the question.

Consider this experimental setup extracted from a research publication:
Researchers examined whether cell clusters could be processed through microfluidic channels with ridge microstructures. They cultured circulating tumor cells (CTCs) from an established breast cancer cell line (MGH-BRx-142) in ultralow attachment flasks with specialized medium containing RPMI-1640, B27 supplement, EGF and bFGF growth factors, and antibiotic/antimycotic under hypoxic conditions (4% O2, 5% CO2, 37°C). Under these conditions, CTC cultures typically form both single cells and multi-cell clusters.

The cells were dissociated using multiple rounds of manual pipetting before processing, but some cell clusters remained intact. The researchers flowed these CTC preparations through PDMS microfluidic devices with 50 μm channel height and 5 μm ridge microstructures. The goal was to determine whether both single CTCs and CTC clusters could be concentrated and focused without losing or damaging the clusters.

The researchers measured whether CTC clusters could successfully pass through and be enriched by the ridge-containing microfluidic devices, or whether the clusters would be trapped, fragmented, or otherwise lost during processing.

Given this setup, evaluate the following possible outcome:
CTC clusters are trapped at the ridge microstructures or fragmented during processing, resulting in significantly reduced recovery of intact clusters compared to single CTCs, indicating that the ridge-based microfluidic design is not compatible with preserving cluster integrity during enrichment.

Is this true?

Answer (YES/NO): NO